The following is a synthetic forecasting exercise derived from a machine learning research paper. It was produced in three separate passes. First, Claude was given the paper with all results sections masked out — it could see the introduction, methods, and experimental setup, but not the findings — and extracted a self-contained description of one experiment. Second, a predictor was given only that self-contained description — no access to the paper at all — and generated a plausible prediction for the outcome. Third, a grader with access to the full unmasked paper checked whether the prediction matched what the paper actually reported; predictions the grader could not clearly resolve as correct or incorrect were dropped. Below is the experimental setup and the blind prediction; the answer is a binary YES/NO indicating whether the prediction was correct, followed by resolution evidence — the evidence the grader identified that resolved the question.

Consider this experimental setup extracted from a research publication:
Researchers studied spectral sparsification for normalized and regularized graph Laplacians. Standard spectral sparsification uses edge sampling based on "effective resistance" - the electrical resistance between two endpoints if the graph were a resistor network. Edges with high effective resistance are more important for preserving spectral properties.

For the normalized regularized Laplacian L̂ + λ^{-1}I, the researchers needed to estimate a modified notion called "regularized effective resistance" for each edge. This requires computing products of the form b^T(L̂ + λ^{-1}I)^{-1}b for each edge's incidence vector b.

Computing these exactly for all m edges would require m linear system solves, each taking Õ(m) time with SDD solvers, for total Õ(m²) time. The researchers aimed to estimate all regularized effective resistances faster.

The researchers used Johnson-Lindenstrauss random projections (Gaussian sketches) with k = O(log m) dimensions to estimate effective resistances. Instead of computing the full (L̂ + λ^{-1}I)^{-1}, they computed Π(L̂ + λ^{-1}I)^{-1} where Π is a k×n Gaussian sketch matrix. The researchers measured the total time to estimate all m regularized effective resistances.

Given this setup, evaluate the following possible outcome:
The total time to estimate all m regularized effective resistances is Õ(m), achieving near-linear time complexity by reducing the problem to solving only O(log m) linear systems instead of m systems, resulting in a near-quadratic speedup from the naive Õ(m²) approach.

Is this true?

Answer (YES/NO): YES